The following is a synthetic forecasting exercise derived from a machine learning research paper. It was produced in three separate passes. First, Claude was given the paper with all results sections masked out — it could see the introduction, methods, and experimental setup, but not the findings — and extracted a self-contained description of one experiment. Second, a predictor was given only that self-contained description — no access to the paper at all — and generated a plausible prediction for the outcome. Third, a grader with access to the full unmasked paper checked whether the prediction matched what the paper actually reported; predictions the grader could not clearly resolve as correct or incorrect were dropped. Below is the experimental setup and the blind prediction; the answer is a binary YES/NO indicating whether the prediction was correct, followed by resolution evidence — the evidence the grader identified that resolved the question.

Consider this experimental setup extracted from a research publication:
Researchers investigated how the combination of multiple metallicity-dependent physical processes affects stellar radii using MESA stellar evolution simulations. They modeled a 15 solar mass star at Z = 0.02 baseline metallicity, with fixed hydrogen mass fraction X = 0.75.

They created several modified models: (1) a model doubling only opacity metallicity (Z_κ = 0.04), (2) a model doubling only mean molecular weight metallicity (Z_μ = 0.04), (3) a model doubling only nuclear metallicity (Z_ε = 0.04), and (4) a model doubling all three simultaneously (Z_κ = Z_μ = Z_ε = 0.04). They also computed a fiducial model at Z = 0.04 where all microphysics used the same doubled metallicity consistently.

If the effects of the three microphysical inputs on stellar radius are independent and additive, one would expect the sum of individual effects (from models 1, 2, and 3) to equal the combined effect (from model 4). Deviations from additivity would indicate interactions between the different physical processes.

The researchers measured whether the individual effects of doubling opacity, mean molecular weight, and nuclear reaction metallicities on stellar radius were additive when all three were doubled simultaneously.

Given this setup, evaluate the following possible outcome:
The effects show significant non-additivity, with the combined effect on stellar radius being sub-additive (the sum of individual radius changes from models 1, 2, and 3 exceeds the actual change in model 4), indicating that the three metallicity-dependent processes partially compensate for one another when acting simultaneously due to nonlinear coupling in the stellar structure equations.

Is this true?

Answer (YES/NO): NO